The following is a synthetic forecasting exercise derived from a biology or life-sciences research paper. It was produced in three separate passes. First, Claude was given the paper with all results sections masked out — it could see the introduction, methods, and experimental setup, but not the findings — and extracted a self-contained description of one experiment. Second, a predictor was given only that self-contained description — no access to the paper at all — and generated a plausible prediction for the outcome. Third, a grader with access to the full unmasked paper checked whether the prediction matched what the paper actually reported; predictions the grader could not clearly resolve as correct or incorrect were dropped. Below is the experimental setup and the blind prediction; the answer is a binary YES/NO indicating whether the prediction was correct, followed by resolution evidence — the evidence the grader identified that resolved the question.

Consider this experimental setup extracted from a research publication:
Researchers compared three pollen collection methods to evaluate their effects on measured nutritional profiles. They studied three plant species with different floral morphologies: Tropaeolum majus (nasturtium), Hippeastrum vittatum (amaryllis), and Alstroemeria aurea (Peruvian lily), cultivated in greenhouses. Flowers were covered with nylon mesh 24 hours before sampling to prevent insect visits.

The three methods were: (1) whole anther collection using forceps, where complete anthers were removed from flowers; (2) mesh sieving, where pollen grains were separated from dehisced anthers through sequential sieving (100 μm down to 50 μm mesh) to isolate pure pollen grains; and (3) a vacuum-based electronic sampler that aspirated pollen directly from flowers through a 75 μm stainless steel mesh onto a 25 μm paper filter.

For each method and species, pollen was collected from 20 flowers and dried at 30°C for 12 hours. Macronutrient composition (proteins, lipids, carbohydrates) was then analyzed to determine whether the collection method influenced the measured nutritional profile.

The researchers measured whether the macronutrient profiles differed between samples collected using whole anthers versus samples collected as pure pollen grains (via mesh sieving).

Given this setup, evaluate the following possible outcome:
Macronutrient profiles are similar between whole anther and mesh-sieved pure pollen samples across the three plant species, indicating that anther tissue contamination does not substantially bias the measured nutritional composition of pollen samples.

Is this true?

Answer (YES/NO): NO